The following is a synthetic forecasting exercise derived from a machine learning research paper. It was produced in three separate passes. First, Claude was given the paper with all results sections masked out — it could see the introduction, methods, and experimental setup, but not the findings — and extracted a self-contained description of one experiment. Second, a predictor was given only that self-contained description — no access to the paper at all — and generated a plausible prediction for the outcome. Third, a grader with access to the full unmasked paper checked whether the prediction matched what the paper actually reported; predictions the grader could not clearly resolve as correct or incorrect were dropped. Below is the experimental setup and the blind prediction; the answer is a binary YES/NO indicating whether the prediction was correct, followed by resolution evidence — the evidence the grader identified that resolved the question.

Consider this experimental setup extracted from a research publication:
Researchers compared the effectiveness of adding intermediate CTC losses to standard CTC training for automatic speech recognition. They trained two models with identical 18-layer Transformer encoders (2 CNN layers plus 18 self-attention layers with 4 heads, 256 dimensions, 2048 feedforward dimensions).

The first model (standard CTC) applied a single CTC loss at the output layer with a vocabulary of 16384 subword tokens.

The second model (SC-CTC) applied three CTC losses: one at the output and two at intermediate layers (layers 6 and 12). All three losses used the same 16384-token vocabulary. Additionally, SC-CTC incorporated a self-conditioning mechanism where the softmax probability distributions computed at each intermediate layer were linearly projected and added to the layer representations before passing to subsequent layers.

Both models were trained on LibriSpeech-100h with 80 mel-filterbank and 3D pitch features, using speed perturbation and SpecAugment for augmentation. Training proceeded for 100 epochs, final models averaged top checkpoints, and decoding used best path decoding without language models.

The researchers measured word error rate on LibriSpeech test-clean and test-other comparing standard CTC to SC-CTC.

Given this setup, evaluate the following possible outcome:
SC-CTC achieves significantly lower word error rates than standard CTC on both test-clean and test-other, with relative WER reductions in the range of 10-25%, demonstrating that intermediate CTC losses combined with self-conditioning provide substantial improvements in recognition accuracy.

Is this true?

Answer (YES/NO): YES